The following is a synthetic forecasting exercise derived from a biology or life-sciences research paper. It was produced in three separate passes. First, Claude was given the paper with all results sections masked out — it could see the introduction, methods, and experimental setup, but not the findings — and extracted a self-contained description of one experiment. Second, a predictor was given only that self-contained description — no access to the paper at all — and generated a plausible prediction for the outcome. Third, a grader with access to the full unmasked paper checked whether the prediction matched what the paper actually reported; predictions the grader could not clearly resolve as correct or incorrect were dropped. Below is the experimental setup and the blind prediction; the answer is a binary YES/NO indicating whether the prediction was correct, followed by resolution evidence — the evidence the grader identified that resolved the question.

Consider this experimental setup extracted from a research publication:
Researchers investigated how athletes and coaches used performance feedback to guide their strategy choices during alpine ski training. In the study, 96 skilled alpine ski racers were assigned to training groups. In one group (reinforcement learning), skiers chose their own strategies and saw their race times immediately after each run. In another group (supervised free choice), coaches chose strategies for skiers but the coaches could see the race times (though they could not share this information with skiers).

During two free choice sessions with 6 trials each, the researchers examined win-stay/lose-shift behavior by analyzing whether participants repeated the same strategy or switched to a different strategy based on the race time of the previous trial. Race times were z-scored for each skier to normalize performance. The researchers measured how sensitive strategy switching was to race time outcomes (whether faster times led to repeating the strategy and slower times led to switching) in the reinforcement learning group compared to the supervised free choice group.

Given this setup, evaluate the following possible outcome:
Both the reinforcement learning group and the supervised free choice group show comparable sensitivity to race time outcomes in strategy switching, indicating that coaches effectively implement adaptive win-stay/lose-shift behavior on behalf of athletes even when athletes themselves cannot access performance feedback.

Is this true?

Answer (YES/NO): YES